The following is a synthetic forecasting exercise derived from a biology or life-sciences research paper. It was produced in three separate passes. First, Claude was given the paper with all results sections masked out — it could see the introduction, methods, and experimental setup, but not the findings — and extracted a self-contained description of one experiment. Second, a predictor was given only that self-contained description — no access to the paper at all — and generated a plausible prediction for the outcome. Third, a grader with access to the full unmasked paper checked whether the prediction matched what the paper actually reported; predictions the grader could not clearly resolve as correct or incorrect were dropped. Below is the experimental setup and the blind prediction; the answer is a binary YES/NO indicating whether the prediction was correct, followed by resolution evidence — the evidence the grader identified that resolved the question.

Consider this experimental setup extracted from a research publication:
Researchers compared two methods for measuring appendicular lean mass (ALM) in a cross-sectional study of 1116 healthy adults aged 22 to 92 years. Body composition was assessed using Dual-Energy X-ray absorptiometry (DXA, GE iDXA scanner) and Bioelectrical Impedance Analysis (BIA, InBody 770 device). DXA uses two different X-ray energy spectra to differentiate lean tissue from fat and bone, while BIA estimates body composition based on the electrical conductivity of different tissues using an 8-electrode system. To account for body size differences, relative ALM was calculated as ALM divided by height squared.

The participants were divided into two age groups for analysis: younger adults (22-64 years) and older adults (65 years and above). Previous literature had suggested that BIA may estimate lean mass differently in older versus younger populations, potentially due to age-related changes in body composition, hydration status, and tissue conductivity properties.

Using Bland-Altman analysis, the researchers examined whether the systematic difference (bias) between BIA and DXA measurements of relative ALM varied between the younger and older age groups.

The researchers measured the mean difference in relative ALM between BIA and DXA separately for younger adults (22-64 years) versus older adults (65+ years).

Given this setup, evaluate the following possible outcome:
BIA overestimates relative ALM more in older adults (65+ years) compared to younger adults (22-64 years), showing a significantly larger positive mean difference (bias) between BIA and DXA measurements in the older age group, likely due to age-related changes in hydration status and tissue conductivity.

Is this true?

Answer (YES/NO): NO